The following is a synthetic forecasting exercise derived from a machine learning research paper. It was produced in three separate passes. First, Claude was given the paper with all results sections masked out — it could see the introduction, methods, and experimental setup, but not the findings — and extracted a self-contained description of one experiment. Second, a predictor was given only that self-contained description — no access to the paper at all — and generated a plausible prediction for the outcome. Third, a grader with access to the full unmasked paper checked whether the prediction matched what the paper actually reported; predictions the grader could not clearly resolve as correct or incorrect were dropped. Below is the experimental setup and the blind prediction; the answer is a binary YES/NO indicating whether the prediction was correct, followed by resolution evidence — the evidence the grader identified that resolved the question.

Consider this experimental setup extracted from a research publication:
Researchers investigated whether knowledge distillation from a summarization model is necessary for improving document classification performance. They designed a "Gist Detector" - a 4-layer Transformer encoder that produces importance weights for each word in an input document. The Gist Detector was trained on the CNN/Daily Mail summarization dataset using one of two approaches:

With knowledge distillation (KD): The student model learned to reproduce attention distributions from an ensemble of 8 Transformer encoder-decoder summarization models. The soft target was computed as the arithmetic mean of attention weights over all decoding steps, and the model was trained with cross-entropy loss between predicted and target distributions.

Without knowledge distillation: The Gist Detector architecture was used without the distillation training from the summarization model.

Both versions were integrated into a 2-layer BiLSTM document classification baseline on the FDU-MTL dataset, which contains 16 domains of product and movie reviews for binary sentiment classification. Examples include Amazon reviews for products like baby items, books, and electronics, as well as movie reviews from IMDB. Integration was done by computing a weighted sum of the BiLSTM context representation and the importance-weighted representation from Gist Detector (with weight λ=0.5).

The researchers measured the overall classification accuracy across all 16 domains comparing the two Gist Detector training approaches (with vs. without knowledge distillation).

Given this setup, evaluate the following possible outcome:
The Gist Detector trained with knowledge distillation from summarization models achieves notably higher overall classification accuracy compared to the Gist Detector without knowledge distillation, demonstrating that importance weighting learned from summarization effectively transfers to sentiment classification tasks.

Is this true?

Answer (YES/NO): YES